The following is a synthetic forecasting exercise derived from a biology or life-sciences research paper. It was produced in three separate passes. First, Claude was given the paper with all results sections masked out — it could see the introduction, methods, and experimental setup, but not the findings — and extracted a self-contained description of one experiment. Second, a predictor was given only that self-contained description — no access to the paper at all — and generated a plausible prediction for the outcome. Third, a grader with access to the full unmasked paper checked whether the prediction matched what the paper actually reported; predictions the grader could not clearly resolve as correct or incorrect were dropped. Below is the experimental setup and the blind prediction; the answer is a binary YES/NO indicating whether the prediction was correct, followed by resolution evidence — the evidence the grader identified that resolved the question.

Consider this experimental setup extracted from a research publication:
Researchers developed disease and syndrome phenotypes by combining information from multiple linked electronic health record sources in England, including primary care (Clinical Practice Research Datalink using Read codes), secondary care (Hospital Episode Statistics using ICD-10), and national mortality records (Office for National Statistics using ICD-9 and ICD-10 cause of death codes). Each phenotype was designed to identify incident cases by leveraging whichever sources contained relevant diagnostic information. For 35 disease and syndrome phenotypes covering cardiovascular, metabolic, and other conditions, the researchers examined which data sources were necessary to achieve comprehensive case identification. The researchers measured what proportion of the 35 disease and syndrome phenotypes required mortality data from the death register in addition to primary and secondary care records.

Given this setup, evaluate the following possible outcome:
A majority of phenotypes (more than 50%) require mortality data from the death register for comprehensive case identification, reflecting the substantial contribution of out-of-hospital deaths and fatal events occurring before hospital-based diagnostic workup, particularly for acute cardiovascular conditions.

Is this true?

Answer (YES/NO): NO